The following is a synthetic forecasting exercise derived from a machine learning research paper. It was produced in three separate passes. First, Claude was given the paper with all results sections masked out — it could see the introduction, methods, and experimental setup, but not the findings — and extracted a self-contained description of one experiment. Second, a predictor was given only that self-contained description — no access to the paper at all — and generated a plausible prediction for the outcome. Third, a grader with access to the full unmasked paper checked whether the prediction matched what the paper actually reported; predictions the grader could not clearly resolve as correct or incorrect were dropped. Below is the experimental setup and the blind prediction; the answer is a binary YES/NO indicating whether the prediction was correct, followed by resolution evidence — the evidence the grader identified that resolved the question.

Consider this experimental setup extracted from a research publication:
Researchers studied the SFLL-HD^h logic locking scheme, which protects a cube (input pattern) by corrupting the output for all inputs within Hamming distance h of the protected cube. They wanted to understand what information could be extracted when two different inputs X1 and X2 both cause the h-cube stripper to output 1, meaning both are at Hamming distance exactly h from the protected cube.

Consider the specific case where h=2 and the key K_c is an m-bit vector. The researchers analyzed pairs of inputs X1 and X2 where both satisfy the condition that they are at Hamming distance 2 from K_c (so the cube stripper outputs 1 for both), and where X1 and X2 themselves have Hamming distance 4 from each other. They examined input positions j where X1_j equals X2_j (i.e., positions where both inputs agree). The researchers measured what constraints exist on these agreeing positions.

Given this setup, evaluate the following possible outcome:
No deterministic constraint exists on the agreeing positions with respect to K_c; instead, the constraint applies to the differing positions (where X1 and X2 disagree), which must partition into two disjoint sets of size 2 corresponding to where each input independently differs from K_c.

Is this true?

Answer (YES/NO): NO